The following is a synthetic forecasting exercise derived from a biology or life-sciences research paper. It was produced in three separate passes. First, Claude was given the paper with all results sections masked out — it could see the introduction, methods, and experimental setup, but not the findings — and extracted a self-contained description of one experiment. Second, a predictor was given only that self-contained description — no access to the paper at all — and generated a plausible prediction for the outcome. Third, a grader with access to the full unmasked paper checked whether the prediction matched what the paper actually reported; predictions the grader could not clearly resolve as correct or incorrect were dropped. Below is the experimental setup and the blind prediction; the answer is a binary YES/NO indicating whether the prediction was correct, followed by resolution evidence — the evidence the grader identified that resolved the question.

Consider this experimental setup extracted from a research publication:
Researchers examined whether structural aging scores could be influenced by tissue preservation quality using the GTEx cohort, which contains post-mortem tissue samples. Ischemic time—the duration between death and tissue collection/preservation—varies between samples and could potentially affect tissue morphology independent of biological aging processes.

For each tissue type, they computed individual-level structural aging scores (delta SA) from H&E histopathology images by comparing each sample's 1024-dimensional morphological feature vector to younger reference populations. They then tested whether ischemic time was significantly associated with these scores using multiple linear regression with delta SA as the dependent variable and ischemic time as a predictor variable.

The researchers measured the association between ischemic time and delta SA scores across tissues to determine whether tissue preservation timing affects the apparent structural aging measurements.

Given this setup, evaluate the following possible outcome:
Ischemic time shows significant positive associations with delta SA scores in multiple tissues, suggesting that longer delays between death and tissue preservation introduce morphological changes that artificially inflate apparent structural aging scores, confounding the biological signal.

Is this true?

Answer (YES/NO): NO